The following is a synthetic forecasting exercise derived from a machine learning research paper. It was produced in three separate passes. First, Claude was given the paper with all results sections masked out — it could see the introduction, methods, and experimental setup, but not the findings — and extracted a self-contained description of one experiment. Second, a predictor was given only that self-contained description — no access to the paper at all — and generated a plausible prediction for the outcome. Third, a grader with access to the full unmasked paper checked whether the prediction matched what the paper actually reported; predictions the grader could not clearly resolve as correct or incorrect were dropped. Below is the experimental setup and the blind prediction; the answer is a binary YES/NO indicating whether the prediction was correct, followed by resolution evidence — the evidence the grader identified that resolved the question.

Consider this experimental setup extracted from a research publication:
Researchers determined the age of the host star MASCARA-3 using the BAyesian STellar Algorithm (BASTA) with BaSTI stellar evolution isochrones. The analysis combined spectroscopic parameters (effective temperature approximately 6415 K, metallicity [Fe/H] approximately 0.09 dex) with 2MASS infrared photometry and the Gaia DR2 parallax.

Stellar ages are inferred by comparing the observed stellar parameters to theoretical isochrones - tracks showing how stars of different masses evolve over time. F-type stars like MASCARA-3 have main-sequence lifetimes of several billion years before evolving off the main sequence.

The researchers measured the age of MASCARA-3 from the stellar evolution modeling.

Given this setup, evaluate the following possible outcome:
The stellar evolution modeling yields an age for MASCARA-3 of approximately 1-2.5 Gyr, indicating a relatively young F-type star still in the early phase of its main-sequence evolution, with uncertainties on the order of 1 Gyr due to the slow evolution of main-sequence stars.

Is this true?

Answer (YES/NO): NO